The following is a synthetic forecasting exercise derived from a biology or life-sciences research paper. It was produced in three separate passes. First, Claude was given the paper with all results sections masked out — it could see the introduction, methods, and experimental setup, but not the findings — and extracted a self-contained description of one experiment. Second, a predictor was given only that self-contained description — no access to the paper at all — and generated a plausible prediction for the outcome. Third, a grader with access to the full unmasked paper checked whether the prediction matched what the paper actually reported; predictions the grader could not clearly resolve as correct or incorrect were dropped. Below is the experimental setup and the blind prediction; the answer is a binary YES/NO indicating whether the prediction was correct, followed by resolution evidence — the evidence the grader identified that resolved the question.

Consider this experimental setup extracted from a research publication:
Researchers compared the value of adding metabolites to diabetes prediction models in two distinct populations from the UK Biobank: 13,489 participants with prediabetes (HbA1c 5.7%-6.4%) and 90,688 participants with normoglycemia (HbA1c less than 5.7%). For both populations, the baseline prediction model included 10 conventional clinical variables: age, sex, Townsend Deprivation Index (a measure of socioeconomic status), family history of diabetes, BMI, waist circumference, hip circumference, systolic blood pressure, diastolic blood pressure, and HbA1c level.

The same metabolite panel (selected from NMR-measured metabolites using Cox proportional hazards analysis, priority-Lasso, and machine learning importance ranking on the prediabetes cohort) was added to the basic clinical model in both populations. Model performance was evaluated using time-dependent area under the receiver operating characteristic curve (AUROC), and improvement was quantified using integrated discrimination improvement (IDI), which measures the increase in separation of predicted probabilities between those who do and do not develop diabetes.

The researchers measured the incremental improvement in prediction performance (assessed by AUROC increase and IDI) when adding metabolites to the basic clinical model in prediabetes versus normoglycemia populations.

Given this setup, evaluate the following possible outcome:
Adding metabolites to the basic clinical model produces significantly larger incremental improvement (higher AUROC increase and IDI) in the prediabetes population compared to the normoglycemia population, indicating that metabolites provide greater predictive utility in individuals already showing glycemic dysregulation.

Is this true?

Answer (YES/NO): NO